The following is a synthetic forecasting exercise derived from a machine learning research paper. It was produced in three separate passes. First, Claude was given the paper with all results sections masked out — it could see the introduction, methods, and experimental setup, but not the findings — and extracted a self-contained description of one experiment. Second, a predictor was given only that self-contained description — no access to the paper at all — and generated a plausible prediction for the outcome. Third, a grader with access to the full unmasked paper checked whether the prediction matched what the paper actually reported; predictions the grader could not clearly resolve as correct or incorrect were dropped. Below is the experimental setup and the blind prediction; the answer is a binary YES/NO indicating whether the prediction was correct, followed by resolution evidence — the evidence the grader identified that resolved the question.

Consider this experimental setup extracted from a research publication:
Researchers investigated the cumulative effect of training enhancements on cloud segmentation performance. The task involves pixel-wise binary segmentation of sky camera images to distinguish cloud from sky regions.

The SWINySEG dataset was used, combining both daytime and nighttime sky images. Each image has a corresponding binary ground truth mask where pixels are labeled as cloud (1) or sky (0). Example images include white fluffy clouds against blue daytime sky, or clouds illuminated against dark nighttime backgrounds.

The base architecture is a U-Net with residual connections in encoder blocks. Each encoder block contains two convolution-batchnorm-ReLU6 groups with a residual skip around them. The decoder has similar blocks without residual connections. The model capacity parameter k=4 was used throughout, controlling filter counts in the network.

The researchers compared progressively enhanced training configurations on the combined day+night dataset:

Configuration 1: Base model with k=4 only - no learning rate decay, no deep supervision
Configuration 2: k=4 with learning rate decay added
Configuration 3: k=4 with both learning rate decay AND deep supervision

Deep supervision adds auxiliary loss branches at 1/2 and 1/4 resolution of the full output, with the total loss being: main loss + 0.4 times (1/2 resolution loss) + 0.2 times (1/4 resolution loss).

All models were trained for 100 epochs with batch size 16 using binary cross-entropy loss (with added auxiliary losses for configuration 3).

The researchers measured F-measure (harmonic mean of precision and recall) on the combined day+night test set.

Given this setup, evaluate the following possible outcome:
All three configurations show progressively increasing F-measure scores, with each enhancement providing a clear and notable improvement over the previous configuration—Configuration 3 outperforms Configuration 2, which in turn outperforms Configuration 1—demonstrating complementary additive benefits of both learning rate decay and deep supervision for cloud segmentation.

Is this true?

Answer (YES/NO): NO